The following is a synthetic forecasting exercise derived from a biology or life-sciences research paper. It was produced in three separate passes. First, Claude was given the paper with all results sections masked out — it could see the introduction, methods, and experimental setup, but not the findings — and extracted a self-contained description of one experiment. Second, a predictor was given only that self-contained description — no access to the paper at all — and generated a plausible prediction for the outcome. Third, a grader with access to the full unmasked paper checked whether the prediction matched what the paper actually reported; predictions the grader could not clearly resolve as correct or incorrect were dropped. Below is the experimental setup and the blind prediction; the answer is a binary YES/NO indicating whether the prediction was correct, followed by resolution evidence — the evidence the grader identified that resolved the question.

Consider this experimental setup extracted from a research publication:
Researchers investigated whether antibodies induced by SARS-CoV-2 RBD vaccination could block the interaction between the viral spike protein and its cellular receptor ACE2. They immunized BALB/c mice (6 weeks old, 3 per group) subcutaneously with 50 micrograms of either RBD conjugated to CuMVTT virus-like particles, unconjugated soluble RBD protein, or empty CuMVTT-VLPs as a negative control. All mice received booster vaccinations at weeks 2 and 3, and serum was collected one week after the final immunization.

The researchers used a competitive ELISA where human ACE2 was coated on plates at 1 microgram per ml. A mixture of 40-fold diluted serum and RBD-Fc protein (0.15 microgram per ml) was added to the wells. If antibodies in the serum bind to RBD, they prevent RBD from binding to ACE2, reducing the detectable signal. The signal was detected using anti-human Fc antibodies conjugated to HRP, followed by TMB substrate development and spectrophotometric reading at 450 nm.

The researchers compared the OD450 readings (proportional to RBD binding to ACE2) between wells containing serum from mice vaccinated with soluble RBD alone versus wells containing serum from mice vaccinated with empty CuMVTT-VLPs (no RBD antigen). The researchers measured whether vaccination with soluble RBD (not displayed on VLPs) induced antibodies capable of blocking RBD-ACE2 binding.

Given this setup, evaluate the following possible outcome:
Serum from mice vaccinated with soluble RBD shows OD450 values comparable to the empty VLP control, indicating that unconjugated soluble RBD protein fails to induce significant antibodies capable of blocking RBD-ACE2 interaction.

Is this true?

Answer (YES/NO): YES